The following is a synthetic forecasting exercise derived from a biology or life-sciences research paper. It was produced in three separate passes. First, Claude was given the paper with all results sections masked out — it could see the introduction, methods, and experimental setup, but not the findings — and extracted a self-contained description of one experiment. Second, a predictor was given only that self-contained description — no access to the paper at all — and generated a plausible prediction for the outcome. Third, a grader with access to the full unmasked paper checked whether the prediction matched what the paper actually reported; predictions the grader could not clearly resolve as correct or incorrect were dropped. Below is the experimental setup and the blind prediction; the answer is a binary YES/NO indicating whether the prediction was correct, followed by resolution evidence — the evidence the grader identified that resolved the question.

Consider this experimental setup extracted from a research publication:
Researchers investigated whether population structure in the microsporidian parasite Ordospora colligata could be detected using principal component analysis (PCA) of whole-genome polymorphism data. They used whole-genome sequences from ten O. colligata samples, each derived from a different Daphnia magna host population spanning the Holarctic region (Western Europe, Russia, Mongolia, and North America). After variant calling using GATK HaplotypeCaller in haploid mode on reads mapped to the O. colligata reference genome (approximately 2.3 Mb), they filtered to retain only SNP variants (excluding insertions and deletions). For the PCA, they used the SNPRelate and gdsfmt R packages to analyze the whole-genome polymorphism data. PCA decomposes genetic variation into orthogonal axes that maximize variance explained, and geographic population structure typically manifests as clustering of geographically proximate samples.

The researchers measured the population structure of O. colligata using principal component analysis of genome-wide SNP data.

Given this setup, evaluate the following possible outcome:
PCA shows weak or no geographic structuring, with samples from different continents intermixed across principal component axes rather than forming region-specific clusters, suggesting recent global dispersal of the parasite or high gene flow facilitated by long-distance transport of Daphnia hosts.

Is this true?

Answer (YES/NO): NO